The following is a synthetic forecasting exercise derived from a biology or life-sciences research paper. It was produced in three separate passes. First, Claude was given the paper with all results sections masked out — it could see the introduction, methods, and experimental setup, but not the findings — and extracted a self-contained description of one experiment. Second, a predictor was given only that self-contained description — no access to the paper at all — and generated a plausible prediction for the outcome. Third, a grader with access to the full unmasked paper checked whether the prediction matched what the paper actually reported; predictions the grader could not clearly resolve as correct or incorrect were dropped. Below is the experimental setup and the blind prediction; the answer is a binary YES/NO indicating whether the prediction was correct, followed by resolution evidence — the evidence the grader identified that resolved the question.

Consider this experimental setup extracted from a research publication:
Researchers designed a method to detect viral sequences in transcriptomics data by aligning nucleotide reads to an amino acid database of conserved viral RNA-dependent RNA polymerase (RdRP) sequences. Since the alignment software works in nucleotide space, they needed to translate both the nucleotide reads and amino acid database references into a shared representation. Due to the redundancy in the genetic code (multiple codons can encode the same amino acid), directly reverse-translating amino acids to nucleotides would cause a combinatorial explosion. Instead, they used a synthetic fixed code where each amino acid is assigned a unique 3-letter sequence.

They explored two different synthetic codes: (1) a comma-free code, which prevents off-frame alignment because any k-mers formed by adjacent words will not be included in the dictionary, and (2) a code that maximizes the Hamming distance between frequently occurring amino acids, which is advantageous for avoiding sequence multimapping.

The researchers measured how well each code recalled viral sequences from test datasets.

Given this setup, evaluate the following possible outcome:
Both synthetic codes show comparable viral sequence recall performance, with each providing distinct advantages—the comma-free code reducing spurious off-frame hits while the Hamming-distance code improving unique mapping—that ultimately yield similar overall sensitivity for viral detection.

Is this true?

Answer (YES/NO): YES